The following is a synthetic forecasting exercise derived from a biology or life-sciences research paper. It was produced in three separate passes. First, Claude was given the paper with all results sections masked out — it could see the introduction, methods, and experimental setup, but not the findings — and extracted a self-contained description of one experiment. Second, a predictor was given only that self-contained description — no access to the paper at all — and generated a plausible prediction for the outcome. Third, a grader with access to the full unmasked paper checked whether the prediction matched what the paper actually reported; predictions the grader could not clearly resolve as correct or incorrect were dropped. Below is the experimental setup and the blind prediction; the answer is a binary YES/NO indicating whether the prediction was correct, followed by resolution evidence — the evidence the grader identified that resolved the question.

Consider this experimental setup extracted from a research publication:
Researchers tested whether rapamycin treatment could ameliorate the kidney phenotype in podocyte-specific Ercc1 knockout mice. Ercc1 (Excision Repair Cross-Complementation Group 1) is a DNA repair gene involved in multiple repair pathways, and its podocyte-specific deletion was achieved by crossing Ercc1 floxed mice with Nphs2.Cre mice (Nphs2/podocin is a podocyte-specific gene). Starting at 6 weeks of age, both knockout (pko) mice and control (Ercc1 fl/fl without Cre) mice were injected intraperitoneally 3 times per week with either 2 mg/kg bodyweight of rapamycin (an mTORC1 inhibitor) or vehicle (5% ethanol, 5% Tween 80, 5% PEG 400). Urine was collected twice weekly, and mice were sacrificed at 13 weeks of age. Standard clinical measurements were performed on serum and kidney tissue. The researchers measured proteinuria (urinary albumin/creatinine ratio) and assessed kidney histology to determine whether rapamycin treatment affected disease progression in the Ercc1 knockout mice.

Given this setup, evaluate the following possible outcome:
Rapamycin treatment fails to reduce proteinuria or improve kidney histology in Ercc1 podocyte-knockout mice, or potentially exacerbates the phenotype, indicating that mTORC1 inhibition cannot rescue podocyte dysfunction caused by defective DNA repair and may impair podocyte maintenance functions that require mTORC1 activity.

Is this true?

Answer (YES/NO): NO